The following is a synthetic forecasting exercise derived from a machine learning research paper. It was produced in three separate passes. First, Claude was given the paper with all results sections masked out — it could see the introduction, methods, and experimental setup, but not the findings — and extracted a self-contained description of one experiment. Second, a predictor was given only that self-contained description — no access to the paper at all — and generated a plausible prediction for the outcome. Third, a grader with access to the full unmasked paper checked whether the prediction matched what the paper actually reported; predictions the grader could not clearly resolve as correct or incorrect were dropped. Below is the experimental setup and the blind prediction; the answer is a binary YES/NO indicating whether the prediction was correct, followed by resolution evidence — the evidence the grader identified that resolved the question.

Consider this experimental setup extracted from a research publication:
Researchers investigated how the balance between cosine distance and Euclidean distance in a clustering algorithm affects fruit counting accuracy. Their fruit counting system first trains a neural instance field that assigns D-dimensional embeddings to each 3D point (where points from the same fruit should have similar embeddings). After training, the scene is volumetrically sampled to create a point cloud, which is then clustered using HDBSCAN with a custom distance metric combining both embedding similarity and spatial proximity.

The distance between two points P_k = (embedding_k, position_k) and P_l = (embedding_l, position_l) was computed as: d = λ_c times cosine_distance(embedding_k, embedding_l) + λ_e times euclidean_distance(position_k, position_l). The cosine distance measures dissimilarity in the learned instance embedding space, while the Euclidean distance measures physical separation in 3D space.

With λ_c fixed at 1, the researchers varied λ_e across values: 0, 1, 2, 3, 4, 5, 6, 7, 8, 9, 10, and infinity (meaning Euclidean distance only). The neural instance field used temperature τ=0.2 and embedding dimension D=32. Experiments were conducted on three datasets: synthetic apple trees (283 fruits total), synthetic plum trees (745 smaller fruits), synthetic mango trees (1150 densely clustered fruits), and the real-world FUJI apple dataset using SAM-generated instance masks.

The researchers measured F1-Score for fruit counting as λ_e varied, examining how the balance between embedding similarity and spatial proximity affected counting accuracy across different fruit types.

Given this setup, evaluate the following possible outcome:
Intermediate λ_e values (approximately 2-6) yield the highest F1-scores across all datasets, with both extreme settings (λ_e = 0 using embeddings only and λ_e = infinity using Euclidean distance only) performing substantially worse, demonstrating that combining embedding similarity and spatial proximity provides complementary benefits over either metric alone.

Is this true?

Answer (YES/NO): NO